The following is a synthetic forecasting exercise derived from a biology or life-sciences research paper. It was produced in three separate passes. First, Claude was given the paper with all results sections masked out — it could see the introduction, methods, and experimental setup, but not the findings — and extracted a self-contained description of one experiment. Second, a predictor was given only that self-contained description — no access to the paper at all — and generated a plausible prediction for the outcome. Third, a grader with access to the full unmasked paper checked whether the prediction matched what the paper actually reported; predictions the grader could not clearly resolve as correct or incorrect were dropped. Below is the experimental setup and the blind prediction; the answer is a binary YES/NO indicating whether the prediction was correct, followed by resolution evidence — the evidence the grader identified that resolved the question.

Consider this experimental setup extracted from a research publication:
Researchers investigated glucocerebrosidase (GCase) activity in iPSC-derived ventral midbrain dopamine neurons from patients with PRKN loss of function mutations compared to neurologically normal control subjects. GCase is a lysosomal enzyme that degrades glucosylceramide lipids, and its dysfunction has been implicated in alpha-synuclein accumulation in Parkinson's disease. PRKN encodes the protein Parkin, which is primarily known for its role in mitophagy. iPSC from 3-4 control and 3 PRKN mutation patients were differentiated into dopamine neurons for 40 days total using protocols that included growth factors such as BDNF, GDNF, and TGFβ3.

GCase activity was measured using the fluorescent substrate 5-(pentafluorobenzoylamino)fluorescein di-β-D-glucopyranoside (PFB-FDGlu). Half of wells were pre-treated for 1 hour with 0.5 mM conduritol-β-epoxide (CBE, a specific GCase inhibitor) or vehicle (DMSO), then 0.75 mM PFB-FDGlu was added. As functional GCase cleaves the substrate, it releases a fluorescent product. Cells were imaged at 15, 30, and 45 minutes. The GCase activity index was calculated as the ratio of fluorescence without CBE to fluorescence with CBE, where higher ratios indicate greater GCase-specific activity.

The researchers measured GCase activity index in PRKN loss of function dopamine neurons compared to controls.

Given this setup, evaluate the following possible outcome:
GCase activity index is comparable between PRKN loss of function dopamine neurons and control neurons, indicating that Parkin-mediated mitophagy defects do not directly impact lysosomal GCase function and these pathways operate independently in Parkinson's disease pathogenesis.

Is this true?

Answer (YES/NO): NO